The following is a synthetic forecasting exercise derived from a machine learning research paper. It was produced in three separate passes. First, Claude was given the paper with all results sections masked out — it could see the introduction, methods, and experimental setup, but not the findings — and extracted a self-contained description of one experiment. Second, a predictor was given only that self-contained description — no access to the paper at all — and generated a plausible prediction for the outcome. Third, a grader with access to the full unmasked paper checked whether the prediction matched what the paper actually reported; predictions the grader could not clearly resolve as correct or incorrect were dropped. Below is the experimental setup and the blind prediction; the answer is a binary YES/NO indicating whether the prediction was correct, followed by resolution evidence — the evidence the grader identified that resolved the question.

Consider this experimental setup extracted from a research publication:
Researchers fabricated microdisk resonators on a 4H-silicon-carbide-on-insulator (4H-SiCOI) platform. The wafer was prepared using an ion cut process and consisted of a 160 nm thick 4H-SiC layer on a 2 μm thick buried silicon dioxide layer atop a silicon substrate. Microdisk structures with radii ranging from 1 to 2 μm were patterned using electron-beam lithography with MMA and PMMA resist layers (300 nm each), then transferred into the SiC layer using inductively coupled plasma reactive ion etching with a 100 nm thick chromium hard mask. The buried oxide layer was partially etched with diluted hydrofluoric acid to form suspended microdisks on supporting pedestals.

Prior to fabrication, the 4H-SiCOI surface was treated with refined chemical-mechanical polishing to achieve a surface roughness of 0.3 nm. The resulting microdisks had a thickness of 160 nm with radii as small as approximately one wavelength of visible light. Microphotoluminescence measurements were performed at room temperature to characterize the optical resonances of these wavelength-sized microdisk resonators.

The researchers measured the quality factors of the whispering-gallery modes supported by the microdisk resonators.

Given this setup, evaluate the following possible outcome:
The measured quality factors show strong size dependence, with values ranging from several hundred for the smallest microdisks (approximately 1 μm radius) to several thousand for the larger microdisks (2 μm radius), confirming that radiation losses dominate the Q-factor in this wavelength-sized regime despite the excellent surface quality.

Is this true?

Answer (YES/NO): NO